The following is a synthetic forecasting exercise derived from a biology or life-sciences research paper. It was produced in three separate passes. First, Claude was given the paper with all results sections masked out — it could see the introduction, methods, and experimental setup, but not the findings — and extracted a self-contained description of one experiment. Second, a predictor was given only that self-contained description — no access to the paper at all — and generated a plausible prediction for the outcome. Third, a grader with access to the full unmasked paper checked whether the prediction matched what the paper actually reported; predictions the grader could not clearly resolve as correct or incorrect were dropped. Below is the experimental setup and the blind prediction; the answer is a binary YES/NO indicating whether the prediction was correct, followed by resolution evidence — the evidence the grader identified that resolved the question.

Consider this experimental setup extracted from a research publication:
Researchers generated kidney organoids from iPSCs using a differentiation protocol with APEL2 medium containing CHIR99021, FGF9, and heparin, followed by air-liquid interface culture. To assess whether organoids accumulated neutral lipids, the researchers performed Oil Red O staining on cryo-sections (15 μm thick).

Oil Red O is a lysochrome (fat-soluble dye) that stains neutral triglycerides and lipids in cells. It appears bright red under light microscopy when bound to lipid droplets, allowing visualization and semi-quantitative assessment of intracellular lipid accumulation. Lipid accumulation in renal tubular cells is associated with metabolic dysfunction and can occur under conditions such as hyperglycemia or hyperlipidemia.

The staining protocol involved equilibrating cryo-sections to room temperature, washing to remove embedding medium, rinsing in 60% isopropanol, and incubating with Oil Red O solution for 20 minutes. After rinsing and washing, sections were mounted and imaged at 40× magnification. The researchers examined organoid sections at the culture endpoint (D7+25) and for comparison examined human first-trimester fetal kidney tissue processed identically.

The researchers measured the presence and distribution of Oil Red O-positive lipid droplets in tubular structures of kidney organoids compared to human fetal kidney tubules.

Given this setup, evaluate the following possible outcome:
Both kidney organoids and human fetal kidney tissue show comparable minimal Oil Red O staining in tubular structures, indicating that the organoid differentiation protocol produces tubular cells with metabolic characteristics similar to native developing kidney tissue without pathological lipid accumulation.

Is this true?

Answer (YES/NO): NO